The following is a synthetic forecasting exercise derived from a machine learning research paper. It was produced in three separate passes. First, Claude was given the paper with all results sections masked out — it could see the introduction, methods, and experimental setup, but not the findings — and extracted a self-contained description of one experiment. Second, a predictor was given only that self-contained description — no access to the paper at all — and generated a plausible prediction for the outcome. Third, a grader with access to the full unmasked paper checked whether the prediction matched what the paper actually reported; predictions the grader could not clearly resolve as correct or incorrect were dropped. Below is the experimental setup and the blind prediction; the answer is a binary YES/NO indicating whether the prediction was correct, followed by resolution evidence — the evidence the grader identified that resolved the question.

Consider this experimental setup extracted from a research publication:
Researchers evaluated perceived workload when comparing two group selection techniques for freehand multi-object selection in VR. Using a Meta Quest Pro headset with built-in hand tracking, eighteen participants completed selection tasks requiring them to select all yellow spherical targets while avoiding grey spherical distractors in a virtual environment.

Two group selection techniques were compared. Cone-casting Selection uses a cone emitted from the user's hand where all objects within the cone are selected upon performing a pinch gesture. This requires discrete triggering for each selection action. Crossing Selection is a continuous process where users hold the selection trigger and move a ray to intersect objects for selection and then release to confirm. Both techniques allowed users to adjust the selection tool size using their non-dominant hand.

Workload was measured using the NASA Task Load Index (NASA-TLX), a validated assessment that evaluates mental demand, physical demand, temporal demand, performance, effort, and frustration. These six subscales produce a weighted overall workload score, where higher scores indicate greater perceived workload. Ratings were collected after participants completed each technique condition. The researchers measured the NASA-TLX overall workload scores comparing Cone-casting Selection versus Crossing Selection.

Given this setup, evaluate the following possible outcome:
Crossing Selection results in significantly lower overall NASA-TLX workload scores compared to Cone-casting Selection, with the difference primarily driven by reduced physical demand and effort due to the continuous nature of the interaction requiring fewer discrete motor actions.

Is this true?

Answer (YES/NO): NO